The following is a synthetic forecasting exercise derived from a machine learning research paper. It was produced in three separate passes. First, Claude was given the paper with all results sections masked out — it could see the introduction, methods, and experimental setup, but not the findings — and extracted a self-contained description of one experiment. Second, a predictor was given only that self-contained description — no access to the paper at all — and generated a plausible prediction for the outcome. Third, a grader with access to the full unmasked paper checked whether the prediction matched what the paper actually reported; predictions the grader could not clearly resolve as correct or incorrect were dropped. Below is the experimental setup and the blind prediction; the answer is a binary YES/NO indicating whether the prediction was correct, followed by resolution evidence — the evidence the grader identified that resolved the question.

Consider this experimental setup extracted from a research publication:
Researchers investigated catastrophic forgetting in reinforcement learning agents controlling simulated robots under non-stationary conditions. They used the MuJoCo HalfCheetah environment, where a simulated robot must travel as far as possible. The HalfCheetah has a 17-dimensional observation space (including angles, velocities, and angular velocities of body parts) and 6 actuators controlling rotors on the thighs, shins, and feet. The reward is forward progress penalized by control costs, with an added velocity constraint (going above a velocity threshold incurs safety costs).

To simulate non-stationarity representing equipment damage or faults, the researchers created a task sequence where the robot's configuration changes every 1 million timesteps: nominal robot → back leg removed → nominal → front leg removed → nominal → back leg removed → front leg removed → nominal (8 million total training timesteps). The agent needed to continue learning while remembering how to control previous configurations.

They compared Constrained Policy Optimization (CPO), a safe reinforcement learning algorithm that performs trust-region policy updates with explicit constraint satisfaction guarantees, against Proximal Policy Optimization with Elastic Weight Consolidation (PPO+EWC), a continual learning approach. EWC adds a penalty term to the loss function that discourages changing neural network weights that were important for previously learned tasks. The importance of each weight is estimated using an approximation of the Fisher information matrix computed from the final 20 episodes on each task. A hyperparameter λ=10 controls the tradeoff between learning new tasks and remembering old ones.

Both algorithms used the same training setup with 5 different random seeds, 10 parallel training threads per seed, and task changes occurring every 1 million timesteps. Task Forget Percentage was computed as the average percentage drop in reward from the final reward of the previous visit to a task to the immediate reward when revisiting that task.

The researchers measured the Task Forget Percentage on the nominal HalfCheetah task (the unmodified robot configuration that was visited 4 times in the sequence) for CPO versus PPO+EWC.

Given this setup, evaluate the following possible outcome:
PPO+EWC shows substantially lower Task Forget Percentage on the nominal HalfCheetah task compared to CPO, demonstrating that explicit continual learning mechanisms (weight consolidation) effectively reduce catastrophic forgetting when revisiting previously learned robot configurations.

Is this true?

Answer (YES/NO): YES